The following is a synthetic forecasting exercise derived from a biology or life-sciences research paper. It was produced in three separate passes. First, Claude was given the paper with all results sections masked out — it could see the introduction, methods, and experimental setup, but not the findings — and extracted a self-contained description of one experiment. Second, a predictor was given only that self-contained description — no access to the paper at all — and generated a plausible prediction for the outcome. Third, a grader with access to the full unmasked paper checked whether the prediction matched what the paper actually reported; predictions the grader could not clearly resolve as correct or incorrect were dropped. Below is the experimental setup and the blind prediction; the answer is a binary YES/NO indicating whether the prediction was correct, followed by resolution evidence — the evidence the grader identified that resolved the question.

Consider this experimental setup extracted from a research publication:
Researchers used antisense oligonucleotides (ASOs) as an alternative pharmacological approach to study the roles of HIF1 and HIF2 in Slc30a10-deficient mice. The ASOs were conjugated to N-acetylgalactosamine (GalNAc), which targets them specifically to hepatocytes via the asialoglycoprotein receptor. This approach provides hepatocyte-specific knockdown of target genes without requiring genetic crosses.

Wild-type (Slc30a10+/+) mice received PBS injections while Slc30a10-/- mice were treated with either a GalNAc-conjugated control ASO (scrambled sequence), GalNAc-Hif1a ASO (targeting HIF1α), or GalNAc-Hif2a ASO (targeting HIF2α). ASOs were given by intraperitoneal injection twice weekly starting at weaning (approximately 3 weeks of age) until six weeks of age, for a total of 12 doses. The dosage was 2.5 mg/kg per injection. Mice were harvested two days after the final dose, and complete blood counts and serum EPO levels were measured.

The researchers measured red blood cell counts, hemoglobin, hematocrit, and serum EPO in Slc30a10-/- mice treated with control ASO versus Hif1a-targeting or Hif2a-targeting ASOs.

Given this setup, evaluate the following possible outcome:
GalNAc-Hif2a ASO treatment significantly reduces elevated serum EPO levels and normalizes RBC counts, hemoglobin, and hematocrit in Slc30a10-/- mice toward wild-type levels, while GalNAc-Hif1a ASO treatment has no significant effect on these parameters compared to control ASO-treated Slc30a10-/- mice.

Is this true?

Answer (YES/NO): NO